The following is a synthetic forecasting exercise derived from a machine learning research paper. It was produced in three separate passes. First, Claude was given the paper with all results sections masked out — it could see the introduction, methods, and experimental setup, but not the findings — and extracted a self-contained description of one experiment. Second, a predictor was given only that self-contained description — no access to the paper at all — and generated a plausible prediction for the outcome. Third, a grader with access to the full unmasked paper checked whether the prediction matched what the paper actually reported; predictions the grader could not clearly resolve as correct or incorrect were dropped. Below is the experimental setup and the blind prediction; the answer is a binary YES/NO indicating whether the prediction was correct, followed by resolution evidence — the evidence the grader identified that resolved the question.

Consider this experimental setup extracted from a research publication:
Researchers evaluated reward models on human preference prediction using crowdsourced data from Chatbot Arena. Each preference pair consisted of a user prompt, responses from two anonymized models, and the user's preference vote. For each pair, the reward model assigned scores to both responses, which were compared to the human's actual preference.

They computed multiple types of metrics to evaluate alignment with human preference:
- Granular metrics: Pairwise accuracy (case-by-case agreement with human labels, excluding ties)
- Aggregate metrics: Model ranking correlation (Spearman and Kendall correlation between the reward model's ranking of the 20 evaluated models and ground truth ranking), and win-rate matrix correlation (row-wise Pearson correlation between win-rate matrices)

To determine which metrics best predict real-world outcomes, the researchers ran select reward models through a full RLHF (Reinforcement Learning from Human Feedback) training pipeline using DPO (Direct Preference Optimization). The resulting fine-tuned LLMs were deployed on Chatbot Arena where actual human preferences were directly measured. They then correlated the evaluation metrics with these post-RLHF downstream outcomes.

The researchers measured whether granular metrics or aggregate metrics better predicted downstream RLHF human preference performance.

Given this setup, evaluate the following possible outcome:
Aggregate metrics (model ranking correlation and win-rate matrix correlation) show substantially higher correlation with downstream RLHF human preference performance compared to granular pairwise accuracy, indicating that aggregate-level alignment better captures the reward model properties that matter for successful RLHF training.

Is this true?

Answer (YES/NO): NO